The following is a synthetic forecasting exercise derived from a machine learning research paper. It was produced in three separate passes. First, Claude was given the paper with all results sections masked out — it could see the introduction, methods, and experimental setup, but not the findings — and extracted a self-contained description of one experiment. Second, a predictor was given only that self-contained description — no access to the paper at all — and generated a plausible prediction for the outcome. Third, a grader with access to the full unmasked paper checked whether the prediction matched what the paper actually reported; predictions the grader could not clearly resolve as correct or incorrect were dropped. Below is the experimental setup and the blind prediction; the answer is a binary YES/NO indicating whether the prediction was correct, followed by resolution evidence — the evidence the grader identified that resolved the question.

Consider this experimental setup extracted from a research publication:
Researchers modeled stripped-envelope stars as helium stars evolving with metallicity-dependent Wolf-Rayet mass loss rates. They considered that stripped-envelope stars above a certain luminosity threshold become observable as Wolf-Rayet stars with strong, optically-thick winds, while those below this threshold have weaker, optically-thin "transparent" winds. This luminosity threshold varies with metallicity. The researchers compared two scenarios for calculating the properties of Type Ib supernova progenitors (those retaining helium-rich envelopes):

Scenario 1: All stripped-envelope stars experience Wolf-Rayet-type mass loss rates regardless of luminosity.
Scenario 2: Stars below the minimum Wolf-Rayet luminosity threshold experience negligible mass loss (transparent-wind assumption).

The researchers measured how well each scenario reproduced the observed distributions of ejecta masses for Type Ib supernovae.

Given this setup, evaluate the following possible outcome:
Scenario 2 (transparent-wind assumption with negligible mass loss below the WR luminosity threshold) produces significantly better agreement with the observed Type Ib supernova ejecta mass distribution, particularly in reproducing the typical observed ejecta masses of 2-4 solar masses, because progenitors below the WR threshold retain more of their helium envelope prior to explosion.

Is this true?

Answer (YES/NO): YES